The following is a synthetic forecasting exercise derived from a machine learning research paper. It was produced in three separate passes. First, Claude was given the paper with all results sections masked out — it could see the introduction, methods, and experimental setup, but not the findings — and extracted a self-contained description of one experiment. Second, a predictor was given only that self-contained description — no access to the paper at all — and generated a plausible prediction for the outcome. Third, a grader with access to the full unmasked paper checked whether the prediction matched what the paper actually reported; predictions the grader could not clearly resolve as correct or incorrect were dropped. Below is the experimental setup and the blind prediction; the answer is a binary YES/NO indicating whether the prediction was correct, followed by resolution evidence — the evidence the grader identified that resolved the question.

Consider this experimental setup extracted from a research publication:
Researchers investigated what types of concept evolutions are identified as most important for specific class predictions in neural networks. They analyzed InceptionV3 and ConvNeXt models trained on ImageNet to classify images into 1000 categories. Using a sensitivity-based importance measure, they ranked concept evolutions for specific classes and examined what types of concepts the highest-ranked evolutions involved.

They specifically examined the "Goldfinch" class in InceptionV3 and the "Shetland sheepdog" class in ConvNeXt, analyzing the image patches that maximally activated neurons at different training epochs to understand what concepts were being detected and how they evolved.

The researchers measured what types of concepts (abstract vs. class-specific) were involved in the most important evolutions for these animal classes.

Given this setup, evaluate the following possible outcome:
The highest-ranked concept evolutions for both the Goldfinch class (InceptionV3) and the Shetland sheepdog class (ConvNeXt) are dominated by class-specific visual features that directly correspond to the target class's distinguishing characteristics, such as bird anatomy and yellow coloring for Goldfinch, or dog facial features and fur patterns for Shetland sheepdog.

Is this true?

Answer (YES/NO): NO